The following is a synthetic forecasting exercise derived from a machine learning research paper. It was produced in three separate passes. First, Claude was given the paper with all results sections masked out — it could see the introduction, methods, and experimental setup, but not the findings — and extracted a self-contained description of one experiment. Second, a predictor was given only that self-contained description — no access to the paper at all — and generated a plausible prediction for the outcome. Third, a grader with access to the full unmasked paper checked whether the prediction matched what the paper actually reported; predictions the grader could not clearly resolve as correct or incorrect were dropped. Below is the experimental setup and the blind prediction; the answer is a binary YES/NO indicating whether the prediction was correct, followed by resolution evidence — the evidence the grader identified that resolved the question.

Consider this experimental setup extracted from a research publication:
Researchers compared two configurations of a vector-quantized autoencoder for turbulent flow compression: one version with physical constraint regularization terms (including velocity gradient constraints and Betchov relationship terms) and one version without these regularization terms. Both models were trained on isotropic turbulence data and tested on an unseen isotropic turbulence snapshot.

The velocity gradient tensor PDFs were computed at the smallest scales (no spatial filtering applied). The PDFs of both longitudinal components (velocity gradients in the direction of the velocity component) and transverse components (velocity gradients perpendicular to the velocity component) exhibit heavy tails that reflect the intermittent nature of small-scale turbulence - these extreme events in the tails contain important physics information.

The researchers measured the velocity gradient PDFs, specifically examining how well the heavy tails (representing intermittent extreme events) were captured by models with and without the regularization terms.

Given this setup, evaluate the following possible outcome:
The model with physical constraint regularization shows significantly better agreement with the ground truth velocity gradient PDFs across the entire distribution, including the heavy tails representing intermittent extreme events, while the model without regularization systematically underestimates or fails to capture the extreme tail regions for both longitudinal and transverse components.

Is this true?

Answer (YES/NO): NO